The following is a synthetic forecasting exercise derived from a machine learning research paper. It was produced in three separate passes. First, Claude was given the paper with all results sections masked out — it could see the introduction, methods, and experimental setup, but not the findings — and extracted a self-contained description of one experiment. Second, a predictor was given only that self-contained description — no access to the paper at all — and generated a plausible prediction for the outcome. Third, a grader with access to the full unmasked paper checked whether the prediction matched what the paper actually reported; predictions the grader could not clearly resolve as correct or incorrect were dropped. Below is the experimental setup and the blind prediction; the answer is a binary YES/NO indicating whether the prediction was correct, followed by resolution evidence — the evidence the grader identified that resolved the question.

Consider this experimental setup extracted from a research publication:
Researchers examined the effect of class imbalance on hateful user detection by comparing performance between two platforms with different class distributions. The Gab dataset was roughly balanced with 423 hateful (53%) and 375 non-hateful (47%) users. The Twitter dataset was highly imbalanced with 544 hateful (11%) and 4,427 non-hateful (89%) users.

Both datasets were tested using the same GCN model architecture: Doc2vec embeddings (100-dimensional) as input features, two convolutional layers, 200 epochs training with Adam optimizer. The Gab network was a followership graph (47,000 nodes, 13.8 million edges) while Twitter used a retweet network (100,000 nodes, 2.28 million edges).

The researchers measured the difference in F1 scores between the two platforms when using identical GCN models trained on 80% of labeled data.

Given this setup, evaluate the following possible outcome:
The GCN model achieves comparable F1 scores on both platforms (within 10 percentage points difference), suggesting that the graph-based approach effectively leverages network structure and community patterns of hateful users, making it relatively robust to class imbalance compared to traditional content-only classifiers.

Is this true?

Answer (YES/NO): YES